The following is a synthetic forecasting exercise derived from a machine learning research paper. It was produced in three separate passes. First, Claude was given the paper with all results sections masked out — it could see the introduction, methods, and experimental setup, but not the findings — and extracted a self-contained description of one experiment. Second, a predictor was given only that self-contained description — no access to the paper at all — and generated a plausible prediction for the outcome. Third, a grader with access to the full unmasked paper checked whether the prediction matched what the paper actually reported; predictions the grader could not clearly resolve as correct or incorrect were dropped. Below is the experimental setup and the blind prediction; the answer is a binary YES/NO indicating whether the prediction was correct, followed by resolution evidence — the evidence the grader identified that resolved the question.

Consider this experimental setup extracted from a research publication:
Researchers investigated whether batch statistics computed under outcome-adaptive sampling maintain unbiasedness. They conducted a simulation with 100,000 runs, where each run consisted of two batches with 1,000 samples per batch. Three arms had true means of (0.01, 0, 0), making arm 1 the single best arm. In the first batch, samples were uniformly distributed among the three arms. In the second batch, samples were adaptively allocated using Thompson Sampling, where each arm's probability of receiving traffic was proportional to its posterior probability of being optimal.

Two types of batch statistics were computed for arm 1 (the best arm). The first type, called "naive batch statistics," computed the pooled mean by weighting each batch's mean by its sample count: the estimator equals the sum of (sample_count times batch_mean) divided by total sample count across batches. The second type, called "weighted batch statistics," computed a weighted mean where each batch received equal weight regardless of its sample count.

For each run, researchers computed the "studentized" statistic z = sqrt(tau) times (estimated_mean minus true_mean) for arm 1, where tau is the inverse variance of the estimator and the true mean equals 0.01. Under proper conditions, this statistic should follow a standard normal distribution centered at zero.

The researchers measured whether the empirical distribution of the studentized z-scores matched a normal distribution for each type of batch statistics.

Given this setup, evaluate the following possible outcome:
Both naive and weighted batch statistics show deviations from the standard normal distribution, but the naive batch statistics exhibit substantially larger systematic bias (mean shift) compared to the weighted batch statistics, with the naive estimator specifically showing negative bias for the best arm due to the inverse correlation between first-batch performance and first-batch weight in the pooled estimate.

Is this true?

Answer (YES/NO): NO